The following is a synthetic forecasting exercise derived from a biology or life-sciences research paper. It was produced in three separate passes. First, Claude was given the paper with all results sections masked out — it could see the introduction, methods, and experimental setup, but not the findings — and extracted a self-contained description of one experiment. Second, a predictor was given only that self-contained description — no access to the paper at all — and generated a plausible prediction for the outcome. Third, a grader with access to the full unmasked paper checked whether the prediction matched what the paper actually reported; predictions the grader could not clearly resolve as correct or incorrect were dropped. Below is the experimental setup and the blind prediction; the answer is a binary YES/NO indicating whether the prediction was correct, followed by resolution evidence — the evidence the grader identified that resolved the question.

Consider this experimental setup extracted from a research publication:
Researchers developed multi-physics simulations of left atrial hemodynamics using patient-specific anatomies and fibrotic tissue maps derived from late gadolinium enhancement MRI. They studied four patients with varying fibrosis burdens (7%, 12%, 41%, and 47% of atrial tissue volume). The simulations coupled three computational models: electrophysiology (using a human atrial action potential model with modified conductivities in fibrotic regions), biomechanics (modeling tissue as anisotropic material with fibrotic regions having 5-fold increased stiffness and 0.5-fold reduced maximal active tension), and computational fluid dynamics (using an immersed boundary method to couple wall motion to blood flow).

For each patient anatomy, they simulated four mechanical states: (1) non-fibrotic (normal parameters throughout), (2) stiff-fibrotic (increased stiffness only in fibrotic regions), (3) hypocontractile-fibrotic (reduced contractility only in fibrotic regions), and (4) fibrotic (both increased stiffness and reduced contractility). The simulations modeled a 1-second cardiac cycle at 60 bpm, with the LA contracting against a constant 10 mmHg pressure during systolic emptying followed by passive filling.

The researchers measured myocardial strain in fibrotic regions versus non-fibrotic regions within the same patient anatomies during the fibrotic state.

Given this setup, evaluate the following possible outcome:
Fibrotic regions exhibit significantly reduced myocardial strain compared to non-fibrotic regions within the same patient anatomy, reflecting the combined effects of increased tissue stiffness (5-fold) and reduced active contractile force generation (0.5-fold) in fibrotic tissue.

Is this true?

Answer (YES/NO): YES